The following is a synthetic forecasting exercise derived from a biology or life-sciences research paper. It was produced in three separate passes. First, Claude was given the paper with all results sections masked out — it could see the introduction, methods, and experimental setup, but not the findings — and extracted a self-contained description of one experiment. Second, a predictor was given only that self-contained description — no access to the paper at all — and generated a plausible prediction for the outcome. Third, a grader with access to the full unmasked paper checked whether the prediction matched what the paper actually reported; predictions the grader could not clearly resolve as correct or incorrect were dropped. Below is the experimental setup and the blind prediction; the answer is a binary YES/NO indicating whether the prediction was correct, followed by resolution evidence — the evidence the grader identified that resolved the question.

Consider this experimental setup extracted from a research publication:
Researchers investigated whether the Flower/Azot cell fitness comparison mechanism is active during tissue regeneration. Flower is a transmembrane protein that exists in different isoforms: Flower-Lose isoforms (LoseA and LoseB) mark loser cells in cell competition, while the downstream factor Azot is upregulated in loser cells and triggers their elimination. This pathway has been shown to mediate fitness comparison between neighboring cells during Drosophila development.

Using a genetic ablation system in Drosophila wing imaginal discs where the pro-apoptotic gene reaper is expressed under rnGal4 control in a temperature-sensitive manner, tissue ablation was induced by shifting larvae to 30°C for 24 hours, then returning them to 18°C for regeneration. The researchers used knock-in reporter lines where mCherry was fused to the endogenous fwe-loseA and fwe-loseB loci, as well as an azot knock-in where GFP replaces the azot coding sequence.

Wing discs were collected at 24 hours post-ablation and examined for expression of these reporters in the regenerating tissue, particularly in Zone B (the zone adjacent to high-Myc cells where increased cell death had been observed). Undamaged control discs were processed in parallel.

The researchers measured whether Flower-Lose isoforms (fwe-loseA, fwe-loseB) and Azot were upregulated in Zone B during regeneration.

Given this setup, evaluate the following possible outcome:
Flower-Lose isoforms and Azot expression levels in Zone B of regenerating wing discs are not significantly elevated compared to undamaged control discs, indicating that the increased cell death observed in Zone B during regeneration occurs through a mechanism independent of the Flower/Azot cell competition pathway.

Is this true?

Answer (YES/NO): YES